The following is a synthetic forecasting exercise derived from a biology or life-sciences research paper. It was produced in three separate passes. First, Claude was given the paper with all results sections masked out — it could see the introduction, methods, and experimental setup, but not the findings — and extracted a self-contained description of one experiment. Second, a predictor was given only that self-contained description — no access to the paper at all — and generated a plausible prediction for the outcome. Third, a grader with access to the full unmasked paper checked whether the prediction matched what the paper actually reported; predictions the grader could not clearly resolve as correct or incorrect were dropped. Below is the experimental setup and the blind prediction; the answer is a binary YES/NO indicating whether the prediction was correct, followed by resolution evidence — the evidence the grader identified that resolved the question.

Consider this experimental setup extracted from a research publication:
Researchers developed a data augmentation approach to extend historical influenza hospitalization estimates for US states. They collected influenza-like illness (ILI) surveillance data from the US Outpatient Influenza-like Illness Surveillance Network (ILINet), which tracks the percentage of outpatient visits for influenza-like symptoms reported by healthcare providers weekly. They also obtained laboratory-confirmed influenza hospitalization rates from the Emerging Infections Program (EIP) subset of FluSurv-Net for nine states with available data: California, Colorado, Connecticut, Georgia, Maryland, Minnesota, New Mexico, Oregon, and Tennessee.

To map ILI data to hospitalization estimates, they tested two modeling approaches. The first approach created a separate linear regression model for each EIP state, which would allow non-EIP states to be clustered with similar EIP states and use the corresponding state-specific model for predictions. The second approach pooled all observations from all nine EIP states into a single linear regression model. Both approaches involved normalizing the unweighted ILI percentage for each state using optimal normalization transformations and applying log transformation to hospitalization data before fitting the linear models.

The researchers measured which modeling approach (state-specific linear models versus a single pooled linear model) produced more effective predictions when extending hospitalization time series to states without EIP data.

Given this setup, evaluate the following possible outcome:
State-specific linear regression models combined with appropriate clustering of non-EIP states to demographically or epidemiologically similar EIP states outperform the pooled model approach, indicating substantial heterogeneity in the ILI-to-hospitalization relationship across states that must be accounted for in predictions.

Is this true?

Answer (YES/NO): NO